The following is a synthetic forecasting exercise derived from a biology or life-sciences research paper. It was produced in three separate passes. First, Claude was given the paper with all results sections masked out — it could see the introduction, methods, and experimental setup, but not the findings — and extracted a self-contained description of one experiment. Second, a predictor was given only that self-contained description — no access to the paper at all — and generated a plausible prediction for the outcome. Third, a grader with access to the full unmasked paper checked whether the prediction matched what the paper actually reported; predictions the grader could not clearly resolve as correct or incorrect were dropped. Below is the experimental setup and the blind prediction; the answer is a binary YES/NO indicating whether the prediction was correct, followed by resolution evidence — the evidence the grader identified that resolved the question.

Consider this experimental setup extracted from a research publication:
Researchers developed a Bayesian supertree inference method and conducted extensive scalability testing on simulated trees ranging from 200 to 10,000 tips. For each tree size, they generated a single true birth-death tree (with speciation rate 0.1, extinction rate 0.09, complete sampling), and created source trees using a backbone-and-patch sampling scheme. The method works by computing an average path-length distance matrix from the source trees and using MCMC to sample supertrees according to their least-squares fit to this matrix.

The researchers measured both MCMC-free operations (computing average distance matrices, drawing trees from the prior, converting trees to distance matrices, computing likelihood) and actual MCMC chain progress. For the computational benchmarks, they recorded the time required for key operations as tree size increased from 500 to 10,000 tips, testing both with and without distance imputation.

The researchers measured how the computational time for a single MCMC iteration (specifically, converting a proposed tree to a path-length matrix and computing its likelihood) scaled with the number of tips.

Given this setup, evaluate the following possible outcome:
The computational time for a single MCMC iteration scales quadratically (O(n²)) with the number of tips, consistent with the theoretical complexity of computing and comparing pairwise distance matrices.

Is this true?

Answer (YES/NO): YES